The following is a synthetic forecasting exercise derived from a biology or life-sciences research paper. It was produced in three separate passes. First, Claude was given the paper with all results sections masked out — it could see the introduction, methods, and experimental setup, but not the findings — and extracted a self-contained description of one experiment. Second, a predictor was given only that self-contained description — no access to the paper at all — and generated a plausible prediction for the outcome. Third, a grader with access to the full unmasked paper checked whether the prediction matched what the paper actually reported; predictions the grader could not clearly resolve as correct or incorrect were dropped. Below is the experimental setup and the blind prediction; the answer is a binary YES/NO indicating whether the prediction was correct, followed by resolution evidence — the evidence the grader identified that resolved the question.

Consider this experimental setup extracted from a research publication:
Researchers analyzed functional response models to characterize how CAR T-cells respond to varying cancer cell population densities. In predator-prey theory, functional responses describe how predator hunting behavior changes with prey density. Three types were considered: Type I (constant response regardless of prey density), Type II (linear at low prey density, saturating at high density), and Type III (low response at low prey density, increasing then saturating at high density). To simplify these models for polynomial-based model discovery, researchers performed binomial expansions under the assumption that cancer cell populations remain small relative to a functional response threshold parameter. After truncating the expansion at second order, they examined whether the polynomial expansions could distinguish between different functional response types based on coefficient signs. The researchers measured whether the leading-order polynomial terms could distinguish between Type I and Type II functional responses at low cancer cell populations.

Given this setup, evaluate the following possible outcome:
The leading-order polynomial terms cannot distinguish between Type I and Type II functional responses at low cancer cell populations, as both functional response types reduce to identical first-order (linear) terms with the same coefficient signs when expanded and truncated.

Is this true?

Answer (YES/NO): YES